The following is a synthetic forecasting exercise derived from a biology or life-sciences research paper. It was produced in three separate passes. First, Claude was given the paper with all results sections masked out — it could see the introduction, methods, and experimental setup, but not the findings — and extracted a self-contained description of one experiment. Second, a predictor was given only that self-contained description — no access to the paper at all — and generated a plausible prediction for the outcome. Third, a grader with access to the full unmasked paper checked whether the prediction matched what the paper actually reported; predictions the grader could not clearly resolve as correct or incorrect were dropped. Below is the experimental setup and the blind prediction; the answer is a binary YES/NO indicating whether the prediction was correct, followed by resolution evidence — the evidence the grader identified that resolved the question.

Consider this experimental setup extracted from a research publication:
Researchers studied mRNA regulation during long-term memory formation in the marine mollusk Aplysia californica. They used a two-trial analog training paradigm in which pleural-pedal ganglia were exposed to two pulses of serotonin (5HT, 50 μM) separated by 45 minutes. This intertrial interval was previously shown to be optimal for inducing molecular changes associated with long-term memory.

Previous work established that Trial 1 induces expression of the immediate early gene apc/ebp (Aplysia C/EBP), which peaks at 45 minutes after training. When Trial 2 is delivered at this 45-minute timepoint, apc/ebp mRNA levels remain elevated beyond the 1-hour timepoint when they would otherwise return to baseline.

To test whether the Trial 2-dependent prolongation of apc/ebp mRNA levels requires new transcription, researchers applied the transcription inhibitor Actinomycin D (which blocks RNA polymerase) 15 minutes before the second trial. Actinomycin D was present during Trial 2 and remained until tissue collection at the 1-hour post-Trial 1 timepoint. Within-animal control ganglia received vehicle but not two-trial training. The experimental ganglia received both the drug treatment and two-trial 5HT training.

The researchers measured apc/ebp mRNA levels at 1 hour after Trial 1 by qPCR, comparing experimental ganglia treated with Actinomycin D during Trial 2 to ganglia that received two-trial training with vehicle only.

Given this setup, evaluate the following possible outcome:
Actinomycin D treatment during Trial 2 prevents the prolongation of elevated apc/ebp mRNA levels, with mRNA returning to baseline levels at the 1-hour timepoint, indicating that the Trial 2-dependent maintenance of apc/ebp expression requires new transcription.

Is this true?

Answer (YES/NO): NO